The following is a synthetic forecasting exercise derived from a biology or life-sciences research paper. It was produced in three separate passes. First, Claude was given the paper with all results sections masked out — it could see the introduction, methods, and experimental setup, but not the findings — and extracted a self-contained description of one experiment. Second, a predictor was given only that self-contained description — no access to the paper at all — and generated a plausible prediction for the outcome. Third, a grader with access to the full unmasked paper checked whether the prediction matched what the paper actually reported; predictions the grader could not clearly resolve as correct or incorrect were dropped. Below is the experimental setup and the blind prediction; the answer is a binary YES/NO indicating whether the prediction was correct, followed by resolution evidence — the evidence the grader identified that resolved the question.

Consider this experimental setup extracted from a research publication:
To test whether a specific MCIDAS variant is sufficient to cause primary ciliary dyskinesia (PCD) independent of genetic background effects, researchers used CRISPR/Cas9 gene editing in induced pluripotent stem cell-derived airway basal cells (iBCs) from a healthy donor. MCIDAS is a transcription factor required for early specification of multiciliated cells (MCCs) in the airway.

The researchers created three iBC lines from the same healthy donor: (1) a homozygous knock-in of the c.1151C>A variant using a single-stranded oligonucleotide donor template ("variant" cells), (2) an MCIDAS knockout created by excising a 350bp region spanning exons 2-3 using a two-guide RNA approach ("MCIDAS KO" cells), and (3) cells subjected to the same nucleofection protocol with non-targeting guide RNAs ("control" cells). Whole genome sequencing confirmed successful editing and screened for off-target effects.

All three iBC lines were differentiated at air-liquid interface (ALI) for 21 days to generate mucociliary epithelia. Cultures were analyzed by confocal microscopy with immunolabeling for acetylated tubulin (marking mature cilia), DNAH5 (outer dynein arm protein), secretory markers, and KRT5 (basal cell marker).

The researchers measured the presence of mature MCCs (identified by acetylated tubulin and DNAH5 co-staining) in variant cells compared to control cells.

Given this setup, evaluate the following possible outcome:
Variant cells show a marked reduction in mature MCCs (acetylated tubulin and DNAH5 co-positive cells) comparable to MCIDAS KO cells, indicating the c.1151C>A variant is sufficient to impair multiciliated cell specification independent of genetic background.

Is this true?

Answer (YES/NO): YES